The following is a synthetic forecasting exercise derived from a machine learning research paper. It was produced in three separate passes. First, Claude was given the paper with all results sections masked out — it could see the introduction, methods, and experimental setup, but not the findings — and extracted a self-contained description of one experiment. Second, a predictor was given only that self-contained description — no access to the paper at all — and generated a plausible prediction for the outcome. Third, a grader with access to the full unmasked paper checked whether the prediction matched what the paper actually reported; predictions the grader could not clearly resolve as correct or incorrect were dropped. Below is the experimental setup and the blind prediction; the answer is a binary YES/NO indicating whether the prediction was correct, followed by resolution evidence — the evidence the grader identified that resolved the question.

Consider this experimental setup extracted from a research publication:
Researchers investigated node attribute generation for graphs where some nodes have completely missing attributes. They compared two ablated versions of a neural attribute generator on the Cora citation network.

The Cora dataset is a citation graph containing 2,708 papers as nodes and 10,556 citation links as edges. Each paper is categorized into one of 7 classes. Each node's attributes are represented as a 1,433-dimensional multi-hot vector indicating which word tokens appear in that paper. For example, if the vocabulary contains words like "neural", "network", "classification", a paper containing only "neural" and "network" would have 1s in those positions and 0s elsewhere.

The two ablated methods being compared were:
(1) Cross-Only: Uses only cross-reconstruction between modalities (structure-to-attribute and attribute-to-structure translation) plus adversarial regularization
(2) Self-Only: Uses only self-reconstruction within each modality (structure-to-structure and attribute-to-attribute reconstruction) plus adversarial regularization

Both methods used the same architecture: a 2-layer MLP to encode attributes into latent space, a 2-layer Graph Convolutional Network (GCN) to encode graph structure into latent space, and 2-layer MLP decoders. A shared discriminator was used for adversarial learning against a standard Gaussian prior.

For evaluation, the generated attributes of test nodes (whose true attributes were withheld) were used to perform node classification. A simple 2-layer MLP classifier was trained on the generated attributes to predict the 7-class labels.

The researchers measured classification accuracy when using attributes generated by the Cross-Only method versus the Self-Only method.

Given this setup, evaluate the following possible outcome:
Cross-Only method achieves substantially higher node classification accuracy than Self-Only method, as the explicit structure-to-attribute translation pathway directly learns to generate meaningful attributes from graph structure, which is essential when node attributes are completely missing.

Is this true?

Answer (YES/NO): YES